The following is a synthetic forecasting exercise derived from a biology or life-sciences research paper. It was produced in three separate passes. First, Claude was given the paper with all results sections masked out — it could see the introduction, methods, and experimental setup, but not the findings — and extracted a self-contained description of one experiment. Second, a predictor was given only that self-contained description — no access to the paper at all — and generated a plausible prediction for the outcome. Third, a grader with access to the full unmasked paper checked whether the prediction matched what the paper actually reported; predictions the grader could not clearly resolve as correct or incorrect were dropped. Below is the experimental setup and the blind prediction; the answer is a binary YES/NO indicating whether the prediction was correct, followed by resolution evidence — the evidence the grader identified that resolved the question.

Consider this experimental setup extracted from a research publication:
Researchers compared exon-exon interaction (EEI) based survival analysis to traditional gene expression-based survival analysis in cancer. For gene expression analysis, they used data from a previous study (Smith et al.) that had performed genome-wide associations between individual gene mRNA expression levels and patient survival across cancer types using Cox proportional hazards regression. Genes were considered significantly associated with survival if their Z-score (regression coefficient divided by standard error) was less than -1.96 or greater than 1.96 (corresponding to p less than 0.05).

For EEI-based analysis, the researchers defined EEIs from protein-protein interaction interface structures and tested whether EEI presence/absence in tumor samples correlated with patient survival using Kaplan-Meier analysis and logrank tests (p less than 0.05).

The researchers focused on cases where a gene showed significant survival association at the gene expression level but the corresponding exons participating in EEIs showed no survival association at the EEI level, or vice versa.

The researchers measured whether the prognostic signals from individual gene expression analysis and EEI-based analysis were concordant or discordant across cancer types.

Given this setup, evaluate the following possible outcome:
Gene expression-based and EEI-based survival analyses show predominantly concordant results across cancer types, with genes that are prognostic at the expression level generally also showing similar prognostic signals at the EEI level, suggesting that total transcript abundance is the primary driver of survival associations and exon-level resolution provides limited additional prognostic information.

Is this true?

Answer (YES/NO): NO